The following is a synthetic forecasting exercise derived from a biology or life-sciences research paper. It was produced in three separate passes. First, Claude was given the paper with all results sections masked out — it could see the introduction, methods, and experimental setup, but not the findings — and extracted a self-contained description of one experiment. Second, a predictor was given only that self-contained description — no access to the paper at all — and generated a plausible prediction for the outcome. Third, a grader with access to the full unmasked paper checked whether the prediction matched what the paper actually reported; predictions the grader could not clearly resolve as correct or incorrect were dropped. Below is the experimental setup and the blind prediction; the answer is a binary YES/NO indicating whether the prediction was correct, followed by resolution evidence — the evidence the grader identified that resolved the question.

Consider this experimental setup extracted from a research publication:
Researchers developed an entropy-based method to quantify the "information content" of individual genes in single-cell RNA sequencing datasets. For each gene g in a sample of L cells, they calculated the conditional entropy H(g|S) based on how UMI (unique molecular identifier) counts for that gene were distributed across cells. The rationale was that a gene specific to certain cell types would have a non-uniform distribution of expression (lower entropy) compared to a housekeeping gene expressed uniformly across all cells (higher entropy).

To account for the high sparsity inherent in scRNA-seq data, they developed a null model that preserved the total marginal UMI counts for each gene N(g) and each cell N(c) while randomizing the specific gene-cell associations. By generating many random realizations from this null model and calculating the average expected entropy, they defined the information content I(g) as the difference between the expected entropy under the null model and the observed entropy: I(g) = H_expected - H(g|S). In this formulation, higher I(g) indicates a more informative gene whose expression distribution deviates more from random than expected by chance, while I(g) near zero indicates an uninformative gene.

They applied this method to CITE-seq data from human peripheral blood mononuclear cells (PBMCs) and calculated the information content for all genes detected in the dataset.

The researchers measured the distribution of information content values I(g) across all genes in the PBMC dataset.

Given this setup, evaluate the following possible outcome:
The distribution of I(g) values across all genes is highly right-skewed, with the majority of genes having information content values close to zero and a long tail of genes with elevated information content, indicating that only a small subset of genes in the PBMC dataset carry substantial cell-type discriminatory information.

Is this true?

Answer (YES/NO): YES